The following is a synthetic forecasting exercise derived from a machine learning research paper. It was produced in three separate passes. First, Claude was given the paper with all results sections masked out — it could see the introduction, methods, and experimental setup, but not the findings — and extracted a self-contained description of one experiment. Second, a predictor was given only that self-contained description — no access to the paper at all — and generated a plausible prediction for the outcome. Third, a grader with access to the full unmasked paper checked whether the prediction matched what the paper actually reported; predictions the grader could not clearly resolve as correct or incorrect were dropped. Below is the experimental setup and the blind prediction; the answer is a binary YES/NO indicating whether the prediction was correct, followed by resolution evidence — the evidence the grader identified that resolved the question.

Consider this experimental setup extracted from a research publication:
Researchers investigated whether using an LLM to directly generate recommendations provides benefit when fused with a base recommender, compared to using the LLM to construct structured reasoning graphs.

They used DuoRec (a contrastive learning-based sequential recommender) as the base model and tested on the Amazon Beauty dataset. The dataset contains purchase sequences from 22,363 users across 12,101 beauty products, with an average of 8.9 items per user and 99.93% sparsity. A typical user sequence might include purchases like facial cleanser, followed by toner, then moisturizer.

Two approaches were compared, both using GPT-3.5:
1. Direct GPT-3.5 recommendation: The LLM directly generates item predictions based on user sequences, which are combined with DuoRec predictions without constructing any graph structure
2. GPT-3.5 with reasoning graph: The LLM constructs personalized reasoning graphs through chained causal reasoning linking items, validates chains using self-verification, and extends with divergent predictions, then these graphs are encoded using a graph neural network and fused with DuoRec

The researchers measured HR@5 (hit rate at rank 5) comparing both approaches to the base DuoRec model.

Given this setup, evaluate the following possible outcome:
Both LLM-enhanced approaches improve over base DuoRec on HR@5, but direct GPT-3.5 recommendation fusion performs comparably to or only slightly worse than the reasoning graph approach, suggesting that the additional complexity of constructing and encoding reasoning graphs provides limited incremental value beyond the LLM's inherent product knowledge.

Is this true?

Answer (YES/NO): NO